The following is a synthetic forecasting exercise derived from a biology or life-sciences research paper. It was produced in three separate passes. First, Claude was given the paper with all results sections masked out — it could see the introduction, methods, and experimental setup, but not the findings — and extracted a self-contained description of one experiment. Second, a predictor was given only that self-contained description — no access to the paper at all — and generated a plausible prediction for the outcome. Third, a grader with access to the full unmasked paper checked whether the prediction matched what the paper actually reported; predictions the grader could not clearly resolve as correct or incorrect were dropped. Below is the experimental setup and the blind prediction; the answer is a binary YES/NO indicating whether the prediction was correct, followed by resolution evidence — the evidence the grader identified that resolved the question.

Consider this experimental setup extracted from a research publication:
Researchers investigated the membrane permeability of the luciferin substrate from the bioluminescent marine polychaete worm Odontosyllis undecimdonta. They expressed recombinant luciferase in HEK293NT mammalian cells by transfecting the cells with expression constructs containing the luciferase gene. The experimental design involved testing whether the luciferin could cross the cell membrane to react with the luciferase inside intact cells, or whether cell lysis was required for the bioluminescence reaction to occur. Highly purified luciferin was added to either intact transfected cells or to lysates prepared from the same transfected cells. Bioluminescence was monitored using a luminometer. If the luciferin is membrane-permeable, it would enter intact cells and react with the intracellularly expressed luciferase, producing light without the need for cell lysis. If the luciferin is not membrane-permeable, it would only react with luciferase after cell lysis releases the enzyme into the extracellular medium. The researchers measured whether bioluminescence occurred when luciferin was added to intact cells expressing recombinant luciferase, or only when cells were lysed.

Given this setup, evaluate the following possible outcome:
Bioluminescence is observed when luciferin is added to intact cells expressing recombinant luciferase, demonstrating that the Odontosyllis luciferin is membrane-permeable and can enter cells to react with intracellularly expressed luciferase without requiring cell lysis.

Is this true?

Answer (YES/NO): NO